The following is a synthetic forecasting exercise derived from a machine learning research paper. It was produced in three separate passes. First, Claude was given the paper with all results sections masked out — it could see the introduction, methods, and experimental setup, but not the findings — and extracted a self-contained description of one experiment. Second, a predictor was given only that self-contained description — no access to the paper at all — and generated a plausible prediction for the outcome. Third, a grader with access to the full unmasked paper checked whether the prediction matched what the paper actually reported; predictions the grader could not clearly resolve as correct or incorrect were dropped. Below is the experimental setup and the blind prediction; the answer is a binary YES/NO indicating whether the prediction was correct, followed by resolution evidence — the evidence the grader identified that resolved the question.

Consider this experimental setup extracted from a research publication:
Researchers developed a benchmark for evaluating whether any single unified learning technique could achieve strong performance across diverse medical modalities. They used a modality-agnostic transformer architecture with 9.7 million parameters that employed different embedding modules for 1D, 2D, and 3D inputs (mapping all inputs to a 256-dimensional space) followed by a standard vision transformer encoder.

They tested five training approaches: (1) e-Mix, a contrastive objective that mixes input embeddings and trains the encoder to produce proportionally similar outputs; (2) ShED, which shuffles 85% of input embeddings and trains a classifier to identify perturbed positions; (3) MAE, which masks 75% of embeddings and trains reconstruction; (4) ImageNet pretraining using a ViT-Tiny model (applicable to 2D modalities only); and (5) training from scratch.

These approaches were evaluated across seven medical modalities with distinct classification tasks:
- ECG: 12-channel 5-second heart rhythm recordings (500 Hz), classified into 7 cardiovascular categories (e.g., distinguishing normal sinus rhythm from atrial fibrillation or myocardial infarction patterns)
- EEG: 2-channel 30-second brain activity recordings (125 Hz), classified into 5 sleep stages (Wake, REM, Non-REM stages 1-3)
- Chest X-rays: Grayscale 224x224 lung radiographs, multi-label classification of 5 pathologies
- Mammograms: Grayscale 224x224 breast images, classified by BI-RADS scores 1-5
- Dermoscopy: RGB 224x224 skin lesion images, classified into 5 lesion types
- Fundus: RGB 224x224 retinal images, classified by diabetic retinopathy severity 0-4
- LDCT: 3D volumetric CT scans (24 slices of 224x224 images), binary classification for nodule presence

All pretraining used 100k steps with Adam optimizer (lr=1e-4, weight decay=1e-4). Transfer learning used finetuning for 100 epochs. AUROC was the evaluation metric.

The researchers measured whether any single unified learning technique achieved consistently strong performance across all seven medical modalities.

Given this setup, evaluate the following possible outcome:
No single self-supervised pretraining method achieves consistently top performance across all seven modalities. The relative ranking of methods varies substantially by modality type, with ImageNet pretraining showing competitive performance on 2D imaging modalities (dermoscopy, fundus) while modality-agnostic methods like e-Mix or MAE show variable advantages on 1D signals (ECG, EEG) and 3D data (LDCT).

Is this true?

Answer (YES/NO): NO